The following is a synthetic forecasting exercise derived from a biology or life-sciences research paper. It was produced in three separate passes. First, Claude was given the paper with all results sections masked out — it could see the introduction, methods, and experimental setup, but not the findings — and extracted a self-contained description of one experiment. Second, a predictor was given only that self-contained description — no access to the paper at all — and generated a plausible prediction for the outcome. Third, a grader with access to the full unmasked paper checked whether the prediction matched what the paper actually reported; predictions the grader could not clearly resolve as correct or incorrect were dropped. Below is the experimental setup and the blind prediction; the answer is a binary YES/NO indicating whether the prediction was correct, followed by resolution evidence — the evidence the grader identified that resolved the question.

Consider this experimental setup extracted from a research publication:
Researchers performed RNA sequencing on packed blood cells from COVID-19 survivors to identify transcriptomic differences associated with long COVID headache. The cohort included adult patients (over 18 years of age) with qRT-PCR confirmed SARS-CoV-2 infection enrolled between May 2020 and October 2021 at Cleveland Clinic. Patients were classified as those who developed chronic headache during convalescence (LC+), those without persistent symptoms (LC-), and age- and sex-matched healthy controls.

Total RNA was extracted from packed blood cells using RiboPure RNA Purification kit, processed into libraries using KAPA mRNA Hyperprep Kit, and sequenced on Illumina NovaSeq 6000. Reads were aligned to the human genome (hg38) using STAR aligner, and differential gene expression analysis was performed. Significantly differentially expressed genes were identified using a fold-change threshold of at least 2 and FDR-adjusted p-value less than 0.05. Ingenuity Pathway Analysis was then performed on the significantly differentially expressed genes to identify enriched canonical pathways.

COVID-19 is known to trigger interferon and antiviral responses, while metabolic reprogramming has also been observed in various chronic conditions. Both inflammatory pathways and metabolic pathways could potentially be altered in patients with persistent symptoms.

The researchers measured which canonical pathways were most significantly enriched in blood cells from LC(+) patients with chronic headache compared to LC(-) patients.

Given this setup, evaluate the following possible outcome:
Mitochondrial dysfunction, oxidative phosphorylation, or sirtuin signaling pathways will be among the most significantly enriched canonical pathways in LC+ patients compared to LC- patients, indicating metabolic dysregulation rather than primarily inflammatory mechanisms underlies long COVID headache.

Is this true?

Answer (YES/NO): NO